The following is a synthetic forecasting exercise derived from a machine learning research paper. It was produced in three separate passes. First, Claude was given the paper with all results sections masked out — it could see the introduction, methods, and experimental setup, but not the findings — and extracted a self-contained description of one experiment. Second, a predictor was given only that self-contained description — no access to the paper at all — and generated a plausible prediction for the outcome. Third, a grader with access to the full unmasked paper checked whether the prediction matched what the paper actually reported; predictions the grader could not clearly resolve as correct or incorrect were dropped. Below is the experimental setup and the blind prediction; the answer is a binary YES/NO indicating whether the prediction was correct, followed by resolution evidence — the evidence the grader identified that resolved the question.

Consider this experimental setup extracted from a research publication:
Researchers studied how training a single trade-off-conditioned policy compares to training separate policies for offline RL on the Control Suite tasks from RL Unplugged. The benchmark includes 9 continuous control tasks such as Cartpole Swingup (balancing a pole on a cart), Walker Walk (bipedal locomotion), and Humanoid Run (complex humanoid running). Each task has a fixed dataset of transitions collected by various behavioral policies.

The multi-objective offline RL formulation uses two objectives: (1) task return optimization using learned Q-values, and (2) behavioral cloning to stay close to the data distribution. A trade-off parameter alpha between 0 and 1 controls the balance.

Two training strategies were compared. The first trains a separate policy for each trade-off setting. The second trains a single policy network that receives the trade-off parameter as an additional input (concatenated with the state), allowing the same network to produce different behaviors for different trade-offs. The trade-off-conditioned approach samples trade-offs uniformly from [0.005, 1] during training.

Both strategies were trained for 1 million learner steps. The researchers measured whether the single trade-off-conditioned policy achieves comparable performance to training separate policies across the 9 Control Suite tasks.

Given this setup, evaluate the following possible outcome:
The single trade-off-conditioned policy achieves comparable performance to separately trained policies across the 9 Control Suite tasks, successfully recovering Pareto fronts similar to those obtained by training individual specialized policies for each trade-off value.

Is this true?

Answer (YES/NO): YES